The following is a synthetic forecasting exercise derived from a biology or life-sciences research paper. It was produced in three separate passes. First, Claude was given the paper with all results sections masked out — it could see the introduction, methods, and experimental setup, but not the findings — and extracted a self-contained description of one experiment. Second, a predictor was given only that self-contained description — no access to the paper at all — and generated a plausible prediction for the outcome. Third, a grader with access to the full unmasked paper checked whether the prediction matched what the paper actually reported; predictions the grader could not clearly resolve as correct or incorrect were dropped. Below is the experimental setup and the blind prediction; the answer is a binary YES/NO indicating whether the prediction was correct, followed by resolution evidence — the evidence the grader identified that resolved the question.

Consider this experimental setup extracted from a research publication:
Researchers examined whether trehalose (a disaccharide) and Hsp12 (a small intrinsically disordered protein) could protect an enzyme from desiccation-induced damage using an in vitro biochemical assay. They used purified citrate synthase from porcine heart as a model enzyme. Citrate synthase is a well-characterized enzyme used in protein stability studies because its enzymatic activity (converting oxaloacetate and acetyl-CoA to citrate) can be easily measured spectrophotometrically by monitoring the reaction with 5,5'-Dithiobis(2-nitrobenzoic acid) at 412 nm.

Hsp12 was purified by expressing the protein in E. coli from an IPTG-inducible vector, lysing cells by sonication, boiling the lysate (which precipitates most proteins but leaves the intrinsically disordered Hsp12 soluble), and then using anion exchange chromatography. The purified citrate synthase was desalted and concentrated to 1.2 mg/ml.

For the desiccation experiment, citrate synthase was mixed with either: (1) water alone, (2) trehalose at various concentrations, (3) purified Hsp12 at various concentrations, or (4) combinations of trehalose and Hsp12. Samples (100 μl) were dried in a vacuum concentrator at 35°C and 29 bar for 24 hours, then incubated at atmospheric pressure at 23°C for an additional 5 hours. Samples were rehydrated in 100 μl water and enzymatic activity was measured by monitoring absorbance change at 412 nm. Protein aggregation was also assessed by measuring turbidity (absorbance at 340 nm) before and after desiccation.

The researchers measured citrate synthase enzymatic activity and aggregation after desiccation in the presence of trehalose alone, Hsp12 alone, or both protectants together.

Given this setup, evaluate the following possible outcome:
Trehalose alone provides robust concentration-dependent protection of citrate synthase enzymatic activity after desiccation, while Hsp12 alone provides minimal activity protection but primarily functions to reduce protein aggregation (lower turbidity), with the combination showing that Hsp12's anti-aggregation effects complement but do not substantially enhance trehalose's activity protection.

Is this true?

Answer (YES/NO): NO